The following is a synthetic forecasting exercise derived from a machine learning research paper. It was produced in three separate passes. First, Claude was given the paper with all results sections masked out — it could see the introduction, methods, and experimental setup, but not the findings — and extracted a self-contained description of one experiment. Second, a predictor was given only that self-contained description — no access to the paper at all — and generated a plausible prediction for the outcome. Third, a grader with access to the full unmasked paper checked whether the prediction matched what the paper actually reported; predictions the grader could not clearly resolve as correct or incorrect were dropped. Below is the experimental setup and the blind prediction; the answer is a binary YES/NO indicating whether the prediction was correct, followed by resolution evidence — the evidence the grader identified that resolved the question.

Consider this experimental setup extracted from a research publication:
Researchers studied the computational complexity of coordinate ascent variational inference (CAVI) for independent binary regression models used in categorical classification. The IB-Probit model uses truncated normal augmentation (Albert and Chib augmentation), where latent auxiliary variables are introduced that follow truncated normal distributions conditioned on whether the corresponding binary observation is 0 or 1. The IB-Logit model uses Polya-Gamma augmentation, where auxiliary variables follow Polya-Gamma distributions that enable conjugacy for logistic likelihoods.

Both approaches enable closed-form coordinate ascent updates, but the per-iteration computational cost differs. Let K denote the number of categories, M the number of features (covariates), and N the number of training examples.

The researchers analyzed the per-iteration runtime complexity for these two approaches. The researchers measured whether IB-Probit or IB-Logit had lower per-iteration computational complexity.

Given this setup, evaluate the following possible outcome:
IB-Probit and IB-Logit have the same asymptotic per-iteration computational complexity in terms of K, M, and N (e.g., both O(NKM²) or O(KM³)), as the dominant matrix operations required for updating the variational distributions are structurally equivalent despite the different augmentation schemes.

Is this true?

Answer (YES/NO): NO